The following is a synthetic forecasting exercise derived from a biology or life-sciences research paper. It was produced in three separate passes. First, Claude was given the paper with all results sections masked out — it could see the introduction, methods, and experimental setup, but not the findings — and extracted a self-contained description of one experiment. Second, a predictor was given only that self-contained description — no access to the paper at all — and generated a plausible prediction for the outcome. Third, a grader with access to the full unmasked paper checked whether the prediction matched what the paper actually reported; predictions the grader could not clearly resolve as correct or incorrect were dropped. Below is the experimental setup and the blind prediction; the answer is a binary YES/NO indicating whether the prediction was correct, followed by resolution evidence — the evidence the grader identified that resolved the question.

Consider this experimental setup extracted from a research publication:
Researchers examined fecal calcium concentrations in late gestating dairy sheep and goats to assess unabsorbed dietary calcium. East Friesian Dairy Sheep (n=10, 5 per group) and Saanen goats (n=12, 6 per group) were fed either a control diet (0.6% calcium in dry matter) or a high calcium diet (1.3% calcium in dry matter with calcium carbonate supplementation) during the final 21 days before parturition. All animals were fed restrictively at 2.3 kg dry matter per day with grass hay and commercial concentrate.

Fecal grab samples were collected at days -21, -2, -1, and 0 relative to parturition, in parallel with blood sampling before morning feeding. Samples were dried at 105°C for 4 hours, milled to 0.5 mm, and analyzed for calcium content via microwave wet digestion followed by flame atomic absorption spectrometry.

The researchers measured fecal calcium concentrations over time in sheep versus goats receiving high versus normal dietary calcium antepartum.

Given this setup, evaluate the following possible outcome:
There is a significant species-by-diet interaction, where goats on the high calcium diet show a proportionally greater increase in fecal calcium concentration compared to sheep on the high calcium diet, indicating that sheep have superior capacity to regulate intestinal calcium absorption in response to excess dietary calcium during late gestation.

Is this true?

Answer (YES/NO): NO